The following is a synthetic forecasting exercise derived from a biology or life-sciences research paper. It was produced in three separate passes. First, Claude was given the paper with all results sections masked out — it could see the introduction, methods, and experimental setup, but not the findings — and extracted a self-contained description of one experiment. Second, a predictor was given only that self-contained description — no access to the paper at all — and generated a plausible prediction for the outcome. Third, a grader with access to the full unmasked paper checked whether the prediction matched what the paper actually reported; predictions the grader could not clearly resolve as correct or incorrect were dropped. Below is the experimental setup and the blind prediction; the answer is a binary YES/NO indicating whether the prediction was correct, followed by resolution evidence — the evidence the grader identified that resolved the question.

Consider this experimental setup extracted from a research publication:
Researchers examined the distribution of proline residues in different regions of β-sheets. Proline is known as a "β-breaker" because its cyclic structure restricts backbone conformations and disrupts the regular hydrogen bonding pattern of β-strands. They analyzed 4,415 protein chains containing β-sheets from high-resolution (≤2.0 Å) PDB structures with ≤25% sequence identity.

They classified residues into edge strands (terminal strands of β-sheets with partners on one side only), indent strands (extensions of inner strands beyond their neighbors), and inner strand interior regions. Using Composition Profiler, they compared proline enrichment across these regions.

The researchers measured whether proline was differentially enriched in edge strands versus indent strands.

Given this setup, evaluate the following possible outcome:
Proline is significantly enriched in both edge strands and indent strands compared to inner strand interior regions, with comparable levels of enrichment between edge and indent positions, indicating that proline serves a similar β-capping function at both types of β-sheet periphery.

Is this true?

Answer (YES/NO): NO